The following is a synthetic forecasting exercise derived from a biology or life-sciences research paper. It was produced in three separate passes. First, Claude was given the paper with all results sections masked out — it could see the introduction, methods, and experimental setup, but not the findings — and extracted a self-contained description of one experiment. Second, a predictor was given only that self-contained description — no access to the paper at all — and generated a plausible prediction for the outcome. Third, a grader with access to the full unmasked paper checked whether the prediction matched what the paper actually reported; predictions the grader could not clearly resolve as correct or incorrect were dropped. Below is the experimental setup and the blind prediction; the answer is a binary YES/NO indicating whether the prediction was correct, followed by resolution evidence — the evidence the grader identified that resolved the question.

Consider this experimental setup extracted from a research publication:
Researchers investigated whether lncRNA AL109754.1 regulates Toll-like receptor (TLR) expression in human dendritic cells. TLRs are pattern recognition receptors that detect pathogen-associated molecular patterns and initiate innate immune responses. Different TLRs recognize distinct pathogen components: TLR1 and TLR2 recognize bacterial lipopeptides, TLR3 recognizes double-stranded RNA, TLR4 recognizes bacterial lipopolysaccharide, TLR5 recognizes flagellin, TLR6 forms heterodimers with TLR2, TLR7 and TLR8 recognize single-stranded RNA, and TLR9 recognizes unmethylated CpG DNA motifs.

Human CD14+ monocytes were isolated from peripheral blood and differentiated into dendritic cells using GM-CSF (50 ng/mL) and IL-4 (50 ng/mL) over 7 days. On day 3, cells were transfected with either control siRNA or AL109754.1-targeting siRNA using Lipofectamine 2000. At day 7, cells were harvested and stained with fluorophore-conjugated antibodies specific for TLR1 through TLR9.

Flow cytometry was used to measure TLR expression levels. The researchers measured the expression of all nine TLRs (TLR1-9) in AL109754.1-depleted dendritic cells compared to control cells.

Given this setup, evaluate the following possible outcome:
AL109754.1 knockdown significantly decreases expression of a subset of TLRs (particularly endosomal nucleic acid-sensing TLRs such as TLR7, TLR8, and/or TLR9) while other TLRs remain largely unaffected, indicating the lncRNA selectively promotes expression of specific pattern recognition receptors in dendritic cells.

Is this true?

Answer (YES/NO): NO